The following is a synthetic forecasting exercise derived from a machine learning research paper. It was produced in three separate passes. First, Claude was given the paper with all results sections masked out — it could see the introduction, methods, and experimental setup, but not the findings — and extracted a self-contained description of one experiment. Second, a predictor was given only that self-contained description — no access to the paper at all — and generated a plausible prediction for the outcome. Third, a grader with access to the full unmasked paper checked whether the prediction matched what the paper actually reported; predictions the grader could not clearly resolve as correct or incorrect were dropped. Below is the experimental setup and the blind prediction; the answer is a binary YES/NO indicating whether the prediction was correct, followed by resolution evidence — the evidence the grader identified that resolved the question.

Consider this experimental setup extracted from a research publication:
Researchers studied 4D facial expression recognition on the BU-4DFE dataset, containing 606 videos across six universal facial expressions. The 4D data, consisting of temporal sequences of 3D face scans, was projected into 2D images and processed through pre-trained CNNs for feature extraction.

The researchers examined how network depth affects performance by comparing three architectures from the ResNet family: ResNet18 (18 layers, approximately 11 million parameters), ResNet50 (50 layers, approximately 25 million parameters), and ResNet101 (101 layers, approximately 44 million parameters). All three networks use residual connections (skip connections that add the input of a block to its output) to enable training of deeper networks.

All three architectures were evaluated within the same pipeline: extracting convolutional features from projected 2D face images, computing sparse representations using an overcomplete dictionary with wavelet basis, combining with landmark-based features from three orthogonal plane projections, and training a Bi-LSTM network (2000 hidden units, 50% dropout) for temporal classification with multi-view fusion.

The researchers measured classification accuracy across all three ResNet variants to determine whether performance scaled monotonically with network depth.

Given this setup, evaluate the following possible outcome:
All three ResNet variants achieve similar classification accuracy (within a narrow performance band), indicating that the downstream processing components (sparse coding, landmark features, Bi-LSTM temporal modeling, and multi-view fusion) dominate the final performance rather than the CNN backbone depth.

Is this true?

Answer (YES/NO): NO